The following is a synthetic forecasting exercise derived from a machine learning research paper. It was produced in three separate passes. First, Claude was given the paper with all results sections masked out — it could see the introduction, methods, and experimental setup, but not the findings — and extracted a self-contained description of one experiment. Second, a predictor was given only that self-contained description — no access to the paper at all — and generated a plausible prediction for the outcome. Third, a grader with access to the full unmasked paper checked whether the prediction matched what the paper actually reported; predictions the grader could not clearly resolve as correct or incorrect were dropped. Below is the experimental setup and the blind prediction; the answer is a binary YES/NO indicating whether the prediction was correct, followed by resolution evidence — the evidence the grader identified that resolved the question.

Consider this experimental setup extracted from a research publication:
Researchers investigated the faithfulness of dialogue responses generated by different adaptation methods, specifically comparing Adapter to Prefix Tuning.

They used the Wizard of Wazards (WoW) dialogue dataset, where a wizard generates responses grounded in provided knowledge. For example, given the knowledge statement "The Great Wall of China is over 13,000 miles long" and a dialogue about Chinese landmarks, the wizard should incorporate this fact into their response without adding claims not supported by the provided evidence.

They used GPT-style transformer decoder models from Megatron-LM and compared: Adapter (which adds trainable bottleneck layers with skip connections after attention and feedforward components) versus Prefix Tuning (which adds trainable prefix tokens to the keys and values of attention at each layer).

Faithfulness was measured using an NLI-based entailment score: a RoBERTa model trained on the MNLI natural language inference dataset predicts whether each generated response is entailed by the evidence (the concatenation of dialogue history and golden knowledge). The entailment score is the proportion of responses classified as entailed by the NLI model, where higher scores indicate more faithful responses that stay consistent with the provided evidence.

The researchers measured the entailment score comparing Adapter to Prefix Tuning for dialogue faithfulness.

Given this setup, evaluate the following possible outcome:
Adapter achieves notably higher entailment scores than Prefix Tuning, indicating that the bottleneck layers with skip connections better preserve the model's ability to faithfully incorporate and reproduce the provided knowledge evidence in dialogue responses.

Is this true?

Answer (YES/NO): NO